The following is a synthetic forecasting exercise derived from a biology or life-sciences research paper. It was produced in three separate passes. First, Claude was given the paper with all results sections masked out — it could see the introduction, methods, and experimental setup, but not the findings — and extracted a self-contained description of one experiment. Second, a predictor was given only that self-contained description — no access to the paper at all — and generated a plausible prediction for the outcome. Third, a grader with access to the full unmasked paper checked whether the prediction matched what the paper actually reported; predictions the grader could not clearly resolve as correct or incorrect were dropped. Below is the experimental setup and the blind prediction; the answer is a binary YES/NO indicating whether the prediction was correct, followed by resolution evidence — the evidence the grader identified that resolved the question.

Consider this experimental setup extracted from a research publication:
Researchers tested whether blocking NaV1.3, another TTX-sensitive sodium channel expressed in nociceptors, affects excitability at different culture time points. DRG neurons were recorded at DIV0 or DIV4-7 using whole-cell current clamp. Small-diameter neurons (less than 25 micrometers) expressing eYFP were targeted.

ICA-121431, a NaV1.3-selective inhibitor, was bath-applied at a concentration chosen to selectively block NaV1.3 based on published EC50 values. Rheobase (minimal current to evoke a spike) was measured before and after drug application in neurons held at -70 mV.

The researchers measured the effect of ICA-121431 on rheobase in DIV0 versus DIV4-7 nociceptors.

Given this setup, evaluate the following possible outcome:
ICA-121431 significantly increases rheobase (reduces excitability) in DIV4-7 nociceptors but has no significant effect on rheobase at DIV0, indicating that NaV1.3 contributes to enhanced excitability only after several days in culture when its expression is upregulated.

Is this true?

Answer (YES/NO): NO